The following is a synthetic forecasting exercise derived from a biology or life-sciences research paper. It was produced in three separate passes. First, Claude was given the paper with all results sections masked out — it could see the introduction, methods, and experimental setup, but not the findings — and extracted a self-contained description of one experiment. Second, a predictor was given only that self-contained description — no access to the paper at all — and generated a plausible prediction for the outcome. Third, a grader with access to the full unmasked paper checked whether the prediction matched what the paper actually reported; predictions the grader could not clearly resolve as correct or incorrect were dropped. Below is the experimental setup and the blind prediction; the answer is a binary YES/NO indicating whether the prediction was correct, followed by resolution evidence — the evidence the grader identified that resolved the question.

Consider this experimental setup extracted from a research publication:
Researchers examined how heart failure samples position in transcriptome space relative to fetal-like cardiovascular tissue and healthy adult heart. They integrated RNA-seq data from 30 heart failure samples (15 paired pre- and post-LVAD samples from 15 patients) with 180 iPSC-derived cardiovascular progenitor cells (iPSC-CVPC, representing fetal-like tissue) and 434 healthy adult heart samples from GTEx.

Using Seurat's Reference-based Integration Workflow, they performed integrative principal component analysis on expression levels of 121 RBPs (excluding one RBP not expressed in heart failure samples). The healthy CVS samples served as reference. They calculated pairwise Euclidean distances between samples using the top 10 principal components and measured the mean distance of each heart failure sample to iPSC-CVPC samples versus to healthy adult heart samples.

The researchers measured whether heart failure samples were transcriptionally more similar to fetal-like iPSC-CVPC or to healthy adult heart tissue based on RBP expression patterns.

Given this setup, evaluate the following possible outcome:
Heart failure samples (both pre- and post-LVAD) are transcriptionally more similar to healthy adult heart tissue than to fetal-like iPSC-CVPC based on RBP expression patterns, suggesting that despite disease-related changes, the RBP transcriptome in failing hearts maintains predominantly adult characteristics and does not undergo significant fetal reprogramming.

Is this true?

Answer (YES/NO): NO